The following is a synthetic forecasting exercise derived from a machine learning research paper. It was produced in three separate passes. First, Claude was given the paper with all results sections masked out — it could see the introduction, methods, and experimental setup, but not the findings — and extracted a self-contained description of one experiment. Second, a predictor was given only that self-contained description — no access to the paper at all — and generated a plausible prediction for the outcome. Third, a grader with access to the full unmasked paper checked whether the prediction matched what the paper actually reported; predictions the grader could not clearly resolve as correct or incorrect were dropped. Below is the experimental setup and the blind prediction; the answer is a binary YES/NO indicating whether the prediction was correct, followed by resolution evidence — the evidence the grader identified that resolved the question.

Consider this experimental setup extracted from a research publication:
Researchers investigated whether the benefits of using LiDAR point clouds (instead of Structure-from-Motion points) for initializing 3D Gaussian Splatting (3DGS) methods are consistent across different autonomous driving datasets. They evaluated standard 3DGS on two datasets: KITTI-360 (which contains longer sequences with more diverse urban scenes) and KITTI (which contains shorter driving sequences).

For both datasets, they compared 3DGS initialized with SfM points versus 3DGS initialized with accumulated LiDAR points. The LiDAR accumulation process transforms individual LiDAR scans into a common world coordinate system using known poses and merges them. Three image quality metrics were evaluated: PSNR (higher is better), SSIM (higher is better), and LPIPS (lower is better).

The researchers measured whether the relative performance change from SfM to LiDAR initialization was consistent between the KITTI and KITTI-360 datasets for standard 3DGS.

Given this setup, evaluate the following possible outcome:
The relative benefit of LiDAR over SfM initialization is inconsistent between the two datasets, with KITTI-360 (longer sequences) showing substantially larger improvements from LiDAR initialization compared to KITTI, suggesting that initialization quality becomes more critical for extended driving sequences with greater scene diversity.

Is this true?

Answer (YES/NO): YES